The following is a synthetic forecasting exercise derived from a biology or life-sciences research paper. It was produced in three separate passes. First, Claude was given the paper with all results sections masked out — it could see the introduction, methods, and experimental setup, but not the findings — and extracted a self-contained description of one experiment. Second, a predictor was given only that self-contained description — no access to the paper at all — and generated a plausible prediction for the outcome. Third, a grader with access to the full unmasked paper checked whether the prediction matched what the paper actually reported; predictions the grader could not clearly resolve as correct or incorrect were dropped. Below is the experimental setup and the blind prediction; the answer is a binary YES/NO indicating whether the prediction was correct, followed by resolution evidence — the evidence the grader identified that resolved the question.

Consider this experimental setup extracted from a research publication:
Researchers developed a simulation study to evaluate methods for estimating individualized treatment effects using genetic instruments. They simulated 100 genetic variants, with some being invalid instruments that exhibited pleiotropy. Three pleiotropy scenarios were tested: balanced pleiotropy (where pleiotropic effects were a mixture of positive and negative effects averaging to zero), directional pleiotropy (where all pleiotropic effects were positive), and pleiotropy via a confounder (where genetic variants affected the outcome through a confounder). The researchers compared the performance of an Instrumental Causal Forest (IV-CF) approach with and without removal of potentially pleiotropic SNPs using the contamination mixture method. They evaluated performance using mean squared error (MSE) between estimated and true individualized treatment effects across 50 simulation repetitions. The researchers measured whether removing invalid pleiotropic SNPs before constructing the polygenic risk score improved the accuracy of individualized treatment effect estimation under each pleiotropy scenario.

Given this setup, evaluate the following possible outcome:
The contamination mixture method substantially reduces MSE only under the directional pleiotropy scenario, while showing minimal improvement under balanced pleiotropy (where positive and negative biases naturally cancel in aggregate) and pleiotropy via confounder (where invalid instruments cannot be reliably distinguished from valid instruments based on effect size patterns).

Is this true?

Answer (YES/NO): NO